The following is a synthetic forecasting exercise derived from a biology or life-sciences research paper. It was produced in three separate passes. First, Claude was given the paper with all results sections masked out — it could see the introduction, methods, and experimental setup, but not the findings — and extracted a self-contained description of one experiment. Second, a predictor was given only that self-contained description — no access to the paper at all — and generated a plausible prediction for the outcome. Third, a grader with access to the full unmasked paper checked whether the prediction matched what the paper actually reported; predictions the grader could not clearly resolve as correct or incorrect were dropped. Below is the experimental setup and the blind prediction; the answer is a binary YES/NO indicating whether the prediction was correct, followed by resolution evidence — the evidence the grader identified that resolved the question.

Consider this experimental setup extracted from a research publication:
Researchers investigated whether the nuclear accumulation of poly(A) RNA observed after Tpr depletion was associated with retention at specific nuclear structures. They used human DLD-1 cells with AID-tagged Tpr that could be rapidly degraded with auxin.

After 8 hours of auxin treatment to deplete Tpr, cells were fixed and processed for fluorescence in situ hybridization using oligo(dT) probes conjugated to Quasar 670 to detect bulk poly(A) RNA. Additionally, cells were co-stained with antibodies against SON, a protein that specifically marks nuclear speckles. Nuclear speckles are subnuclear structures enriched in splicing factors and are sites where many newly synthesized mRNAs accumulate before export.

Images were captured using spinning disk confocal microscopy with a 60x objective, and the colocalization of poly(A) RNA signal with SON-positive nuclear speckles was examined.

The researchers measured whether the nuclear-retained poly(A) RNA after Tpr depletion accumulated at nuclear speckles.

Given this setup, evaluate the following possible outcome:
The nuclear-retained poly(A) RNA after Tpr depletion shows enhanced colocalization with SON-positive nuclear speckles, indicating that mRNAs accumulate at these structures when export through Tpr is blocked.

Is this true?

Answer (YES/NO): YES